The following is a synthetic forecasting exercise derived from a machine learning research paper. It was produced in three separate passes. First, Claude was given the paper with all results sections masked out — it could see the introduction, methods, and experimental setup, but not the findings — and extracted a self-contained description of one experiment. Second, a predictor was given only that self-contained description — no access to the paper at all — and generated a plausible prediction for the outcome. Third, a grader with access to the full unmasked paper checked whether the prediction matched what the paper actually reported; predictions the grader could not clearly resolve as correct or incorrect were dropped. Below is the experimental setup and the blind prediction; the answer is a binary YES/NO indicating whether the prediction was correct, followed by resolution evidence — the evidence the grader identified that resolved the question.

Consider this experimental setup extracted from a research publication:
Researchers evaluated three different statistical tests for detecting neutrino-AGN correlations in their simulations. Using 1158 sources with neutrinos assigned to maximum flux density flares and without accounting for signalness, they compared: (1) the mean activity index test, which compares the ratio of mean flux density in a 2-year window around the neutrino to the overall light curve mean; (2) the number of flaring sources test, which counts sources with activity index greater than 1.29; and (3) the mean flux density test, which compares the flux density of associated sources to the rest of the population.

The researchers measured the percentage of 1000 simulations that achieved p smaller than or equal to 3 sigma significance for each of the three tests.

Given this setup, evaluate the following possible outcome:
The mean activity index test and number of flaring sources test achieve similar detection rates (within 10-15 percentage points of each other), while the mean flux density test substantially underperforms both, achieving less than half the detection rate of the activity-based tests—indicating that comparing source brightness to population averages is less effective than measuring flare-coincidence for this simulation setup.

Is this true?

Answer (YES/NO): NO